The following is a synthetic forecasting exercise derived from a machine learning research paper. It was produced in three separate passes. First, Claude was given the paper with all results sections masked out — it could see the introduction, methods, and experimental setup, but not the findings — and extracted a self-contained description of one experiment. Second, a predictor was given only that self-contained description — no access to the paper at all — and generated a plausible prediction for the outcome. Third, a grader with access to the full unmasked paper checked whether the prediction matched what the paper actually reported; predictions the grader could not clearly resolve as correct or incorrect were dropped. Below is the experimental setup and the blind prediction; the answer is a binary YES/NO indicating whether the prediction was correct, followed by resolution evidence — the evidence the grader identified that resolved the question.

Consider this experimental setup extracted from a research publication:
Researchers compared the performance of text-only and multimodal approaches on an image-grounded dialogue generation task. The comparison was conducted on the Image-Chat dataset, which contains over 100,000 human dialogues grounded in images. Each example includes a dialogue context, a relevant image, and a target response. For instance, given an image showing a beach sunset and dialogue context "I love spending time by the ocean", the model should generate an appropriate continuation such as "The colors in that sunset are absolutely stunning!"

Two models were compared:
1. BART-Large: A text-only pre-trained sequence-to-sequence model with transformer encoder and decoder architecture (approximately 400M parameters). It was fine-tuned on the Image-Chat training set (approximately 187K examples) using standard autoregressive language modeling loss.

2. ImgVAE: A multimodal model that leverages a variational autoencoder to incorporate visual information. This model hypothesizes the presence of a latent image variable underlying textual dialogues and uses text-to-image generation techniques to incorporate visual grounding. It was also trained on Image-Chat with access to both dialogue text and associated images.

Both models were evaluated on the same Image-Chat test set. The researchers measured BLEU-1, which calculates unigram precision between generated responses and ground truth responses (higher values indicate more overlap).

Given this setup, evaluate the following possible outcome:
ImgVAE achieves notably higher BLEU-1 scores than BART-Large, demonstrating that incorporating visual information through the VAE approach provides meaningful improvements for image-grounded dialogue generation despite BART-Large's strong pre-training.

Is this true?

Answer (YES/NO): YES